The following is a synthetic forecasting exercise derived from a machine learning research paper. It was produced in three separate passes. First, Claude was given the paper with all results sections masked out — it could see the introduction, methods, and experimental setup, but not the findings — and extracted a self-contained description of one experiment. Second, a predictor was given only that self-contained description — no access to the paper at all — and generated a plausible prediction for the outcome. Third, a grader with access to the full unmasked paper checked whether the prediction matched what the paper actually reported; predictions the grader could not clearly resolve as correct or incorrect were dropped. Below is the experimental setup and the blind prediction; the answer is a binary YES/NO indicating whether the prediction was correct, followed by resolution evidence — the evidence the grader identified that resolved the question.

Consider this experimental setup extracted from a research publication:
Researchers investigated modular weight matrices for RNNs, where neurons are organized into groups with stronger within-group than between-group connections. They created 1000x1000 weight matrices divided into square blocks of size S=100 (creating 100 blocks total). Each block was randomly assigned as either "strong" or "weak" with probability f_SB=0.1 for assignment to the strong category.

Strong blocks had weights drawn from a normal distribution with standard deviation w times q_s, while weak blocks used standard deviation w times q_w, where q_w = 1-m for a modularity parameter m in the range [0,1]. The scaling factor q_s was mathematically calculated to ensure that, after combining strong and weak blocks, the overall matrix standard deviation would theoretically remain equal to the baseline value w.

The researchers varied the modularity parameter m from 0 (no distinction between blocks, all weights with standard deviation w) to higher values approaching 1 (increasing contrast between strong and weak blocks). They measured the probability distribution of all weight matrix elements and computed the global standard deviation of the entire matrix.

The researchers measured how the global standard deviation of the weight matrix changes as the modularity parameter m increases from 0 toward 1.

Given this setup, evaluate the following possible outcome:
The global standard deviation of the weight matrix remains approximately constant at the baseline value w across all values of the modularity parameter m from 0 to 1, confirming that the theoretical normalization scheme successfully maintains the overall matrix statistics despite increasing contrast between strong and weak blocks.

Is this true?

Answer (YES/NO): NO